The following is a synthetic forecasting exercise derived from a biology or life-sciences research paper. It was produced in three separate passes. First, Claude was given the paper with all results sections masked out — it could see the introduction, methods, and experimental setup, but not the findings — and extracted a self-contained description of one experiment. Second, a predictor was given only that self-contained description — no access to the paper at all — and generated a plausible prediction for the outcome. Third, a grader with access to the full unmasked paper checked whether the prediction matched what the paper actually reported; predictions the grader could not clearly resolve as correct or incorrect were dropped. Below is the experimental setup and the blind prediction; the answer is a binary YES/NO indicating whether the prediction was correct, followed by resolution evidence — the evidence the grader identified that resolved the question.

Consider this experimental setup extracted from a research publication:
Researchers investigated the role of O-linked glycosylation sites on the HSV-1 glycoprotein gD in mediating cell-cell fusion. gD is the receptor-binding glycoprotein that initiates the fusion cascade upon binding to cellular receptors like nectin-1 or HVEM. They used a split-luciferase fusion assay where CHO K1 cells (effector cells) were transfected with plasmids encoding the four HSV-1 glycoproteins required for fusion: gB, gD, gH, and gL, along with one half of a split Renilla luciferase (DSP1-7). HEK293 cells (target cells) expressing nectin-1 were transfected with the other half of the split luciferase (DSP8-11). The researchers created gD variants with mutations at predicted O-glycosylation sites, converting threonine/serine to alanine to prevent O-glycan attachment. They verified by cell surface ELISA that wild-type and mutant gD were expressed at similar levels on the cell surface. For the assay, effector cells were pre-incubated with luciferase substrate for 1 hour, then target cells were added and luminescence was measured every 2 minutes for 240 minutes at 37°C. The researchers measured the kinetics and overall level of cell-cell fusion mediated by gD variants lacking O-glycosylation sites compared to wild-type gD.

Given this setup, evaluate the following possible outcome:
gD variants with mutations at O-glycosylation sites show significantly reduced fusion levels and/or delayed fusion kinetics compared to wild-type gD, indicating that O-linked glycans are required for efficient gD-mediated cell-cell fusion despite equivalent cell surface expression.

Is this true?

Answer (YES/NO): NO